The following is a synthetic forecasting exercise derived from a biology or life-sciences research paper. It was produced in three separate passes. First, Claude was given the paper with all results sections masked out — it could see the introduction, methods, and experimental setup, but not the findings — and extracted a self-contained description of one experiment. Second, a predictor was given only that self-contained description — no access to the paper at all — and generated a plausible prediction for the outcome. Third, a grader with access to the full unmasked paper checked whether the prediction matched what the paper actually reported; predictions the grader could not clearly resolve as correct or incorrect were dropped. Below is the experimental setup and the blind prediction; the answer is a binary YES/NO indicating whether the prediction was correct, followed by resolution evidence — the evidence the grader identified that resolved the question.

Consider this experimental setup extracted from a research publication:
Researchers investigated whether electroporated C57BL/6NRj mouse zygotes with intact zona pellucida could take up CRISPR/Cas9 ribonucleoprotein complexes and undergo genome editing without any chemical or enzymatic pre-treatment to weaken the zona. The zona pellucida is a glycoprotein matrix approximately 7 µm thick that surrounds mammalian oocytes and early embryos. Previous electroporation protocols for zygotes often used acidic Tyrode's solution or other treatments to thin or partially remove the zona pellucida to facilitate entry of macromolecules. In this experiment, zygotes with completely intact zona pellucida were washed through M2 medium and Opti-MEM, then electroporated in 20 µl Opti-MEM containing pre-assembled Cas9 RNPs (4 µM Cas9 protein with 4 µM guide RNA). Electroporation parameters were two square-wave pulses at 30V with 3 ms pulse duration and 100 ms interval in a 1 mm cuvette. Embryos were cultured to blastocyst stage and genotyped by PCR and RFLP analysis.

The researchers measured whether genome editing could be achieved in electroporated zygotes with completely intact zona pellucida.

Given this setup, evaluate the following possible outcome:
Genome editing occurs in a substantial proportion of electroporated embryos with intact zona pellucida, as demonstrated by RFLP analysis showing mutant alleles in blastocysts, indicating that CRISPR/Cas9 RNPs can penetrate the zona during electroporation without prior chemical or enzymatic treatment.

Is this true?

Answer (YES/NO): YES